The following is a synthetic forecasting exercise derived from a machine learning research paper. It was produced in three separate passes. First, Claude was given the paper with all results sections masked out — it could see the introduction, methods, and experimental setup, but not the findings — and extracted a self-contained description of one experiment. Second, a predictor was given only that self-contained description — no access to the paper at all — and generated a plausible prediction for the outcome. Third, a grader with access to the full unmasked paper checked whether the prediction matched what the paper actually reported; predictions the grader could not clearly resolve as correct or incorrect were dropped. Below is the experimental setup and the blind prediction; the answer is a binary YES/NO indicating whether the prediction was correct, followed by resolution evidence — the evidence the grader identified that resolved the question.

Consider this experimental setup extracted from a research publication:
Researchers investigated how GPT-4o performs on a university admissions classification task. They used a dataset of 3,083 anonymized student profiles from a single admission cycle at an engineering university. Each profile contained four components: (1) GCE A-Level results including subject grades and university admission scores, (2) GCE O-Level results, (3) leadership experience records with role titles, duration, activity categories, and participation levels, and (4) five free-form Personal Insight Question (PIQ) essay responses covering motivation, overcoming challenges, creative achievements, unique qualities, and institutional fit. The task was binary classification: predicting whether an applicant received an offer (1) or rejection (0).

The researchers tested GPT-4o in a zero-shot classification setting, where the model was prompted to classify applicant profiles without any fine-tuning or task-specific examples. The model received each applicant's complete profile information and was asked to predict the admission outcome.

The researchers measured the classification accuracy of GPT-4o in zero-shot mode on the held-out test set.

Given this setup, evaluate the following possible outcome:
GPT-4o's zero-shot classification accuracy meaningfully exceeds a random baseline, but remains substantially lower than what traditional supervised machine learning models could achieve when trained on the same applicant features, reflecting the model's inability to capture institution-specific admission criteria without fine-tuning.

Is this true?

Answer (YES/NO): NO